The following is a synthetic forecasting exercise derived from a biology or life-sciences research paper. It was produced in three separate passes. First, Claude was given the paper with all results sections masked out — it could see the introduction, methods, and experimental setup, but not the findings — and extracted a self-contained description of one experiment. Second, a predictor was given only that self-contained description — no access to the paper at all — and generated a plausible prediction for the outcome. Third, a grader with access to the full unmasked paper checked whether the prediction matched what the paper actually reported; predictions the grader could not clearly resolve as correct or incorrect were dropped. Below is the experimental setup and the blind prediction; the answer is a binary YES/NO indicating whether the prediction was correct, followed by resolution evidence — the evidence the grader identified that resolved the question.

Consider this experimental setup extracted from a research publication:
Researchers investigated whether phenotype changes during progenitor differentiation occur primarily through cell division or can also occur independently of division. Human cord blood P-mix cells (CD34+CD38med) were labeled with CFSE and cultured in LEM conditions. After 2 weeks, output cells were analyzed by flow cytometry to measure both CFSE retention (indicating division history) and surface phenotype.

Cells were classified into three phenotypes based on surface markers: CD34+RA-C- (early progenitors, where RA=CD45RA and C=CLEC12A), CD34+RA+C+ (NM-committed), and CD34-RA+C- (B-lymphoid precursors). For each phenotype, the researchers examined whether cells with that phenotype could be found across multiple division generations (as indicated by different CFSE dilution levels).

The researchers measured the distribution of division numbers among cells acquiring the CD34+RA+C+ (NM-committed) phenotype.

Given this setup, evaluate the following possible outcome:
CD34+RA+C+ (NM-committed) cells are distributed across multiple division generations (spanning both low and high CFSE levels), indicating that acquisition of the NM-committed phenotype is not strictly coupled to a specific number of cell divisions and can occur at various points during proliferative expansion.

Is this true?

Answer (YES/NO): YES